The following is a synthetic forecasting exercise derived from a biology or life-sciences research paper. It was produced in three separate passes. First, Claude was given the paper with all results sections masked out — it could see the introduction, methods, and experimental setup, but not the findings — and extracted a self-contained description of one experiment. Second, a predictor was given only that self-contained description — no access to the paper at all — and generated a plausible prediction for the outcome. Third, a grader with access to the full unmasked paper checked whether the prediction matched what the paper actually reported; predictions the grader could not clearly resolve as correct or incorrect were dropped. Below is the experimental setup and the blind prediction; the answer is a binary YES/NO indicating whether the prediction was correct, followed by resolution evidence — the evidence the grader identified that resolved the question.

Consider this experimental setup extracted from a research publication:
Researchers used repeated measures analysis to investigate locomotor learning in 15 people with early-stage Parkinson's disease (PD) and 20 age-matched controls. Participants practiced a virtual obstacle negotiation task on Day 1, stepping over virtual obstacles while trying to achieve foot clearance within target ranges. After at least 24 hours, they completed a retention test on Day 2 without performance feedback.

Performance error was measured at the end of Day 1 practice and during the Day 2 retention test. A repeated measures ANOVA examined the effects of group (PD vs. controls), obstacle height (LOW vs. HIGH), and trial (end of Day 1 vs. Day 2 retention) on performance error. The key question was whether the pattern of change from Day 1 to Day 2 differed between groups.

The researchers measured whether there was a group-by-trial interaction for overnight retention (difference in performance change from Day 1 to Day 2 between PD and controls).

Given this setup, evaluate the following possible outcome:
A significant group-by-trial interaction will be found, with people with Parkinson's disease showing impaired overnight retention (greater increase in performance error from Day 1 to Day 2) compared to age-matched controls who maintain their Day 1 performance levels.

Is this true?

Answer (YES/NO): NO